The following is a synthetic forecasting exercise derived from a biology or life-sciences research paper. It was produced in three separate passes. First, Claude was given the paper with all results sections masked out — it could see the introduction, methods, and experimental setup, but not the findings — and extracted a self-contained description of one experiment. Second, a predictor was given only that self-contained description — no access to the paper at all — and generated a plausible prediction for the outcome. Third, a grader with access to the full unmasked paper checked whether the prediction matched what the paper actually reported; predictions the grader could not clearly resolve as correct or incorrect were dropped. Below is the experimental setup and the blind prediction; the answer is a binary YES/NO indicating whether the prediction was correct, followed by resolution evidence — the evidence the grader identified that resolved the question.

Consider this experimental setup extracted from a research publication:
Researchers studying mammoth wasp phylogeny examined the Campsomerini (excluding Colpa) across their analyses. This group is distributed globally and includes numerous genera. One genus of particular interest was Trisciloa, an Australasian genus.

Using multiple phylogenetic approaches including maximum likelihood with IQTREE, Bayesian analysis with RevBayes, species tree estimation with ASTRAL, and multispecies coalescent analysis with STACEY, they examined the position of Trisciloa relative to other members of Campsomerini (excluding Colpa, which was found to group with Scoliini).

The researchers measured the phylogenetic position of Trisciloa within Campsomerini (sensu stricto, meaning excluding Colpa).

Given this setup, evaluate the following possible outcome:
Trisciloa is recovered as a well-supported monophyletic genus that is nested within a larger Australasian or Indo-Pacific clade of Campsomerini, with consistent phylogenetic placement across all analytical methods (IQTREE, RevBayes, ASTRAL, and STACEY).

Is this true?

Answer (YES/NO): NO